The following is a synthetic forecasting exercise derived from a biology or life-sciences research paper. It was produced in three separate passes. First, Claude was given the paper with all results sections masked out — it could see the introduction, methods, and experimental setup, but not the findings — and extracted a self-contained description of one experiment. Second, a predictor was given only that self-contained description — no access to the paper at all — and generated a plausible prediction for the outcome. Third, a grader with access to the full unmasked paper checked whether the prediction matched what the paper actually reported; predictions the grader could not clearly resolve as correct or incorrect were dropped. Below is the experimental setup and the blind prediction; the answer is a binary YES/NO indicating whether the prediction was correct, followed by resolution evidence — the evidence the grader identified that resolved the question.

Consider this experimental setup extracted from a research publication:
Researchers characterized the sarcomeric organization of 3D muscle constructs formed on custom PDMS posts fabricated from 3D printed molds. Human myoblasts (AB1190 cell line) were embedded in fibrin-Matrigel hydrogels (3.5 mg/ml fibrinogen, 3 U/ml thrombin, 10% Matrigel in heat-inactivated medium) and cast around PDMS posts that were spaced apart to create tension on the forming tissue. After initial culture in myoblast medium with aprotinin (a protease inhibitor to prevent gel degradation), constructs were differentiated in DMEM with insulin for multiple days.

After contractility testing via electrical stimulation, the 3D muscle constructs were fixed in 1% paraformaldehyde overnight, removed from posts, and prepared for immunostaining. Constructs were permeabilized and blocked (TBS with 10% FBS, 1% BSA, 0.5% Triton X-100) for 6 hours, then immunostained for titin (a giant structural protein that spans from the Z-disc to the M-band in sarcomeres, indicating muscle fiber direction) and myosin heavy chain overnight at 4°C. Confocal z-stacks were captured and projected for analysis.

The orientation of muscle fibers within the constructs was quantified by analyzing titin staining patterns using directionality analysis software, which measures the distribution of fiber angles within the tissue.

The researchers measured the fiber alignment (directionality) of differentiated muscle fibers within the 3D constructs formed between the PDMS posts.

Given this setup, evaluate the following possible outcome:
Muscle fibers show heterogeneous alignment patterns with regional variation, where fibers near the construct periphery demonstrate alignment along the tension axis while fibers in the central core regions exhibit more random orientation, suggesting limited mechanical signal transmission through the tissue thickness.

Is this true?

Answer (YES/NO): NO